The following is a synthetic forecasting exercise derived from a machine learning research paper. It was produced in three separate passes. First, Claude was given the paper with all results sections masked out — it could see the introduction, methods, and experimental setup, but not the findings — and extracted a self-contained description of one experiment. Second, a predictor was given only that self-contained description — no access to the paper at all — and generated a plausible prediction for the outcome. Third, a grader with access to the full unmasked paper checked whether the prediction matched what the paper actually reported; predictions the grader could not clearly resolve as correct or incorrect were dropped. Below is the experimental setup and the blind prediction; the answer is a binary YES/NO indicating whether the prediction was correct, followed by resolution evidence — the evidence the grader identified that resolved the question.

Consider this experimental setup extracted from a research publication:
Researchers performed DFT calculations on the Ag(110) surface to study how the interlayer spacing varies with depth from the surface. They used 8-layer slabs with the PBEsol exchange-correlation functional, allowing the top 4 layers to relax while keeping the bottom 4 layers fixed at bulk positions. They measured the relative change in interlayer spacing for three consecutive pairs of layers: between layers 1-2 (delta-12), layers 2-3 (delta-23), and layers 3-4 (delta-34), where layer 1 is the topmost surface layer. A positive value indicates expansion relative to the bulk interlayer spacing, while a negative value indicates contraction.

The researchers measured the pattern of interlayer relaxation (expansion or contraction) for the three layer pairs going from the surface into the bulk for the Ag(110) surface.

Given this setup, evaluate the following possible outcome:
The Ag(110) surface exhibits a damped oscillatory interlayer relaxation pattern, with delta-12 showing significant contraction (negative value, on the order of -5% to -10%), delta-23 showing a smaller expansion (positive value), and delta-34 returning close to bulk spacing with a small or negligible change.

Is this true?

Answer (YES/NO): YES